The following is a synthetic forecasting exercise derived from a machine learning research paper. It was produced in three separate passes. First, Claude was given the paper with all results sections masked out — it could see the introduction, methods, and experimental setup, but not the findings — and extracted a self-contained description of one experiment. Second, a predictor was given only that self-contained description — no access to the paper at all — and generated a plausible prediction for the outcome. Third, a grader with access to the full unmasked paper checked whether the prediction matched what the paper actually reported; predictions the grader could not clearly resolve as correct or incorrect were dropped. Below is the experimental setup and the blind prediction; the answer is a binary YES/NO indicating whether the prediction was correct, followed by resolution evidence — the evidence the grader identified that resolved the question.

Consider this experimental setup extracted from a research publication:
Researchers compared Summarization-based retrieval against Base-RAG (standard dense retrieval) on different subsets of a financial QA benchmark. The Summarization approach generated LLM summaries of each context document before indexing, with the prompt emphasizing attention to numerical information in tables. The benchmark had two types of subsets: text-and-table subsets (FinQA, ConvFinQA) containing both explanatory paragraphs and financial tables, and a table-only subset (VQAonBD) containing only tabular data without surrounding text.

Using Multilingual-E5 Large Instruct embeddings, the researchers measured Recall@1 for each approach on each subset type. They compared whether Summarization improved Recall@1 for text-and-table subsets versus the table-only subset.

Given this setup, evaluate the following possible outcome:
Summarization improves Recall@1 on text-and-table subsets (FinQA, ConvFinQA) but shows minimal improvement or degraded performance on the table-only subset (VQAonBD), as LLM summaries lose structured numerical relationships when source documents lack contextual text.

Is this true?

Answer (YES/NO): YES